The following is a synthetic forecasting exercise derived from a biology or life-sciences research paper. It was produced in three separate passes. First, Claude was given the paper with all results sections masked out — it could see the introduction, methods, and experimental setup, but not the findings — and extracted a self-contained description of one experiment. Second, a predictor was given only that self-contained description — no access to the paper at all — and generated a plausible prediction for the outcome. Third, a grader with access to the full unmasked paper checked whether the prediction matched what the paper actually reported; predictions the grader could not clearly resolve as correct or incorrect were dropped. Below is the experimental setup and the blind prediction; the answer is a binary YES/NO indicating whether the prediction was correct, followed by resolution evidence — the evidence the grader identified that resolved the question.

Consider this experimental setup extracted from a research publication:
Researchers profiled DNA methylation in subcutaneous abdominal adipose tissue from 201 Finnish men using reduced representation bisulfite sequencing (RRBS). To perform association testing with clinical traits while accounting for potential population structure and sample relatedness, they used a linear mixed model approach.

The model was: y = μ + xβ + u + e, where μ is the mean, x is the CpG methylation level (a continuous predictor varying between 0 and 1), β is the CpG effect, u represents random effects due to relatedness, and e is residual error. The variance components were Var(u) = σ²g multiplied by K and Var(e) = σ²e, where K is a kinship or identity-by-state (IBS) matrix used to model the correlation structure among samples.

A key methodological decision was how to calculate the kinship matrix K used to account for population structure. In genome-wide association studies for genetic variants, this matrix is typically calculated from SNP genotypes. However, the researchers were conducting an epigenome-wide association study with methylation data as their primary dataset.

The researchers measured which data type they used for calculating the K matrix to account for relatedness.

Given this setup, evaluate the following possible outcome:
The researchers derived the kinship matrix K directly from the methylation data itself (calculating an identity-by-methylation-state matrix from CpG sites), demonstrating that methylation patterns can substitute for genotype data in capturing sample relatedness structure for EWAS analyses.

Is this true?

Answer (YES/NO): YES